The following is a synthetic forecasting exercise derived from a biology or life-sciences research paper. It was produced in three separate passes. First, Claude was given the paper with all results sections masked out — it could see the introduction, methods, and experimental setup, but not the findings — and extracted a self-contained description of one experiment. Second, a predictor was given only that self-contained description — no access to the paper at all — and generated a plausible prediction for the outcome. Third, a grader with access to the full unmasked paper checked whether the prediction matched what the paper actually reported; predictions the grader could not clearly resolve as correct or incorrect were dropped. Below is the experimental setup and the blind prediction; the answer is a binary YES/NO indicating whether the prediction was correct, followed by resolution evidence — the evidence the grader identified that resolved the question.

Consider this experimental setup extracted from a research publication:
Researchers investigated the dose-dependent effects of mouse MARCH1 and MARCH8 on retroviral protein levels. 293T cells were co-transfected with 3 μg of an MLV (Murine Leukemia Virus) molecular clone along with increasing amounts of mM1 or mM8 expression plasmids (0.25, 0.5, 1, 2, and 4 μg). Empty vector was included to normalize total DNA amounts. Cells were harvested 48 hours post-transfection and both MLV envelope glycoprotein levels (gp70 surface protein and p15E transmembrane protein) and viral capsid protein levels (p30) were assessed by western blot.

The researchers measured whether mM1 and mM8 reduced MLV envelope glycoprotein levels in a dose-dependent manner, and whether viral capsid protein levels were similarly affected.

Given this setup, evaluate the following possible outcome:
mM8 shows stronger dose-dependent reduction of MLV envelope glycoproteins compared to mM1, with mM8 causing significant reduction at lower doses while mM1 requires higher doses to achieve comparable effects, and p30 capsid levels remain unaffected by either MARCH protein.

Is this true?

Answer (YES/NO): NO